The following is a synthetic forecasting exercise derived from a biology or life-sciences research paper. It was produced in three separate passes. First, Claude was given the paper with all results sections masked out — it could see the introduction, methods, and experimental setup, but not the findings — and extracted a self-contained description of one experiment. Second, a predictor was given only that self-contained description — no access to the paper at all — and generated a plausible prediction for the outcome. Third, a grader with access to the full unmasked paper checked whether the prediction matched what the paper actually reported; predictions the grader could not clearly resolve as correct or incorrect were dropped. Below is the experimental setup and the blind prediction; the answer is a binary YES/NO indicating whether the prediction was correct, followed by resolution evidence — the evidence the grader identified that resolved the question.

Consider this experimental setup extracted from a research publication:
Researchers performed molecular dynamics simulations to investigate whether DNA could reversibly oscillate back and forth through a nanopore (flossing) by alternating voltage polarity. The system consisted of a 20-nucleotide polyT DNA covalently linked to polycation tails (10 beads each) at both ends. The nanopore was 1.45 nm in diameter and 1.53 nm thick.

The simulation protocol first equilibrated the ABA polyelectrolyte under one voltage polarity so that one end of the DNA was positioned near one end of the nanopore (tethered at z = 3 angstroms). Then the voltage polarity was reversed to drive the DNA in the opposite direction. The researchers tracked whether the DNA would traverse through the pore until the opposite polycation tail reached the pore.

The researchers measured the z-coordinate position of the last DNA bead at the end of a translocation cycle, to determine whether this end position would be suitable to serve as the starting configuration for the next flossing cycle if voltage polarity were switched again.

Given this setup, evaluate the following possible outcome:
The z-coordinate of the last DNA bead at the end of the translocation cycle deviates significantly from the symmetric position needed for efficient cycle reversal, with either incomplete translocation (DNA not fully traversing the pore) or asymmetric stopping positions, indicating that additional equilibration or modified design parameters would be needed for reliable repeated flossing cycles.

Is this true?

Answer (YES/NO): NO